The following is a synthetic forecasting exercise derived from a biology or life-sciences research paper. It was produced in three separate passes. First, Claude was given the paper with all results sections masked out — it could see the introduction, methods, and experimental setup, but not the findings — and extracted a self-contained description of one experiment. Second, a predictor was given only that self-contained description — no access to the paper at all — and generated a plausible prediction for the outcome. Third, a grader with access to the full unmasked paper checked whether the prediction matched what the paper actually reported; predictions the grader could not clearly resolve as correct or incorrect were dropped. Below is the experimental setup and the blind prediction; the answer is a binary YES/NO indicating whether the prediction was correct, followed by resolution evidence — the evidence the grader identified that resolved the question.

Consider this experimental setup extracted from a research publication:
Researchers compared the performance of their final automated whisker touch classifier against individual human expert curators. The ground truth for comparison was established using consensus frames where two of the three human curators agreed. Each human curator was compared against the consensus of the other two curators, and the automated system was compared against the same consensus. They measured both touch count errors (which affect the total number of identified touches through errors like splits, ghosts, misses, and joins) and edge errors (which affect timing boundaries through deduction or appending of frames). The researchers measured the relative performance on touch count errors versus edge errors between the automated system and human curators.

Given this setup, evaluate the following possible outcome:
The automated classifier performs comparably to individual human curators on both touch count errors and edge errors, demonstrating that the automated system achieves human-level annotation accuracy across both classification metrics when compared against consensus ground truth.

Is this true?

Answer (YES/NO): NO